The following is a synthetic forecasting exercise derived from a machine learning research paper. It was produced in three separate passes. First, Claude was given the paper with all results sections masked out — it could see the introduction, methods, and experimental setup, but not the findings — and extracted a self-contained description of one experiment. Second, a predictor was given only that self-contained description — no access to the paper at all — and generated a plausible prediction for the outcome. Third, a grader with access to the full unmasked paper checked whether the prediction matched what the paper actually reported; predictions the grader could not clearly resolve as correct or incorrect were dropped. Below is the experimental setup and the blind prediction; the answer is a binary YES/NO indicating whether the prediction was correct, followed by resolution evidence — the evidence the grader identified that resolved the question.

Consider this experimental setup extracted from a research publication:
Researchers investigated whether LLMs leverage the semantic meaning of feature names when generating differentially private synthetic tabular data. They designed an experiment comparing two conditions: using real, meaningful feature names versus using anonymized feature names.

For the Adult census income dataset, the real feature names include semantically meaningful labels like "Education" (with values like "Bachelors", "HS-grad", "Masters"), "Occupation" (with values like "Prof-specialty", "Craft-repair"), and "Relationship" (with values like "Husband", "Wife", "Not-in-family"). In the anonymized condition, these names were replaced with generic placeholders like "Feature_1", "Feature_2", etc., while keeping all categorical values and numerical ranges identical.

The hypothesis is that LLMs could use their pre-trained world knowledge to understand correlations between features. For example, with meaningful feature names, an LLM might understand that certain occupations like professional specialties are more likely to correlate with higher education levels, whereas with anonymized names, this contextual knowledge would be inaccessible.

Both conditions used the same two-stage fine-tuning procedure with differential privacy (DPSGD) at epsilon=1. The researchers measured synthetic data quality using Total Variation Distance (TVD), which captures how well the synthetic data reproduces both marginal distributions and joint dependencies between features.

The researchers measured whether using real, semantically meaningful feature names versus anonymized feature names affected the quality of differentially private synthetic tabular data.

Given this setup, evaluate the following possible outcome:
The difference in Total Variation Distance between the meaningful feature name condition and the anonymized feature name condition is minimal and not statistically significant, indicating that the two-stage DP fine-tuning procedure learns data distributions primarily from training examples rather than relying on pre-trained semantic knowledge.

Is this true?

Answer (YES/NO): NO